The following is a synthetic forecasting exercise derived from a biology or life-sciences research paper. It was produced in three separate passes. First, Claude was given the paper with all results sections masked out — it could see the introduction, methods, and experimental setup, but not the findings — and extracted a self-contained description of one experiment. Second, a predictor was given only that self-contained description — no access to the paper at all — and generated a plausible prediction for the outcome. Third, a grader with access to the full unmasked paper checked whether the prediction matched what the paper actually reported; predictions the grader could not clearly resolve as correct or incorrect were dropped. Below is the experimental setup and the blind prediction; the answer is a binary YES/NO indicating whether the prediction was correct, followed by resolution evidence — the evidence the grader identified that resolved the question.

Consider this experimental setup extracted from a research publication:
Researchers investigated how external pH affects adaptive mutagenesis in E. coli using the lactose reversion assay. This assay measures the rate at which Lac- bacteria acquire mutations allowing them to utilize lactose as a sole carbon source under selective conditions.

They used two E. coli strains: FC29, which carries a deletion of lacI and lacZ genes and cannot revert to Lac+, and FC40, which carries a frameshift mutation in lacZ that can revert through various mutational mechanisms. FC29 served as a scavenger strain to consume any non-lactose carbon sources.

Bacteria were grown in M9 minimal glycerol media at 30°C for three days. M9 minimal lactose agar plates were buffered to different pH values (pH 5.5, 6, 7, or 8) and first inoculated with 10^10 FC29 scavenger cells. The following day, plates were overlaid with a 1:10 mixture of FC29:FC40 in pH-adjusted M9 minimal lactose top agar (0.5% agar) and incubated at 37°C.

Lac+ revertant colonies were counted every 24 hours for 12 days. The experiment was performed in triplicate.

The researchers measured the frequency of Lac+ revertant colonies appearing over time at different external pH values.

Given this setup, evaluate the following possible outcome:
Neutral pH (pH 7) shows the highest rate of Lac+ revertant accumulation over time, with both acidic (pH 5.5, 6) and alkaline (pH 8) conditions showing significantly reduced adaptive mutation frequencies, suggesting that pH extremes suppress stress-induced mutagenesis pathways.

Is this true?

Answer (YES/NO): NO